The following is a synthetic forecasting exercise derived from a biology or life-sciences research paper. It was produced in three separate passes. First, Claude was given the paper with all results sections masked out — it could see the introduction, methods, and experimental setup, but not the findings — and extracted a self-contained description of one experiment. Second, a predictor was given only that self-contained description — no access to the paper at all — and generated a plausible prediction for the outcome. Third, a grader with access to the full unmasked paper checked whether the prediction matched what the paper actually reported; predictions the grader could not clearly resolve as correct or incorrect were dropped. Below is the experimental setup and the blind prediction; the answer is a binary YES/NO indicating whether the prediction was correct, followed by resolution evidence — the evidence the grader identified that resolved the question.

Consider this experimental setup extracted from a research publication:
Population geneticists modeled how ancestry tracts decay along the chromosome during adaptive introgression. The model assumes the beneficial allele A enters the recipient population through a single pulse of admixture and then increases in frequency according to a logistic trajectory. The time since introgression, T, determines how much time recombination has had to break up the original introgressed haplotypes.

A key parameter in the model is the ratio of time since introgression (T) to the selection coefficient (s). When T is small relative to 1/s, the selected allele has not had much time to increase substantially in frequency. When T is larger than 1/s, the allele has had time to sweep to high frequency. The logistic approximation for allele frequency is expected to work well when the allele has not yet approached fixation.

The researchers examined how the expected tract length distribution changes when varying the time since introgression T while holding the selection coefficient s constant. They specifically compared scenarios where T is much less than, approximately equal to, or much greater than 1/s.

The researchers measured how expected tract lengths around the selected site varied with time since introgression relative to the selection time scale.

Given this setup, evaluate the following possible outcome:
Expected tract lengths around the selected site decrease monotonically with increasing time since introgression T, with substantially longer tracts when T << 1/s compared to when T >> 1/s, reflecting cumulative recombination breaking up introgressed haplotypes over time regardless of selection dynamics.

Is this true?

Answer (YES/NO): NO